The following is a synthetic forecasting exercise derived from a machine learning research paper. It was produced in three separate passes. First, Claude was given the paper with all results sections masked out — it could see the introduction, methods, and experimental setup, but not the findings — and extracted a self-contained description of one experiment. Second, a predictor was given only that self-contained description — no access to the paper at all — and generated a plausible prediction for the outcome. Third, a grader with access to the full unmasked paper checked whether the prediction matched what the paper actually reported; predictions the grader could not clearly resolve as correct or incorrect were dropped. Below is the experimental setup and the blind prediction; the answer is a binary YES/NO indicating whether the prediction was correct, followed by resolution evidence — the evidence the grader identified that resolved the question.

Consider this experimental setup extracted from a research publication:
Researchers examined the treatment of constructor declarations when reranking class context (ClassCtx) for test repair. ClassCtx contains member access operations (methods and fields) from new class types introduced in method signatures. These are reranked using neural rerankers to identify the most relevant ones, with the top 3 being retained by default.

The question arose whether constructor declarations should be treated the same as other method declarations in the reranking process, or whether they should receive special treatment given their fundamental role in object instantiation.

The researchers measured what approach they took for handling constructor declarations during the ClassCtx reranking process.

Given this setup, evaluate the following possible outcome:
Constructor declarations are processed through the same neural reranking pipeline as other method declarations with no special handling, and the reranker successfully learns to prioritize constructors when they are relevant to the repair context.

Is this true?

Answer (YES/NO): NO